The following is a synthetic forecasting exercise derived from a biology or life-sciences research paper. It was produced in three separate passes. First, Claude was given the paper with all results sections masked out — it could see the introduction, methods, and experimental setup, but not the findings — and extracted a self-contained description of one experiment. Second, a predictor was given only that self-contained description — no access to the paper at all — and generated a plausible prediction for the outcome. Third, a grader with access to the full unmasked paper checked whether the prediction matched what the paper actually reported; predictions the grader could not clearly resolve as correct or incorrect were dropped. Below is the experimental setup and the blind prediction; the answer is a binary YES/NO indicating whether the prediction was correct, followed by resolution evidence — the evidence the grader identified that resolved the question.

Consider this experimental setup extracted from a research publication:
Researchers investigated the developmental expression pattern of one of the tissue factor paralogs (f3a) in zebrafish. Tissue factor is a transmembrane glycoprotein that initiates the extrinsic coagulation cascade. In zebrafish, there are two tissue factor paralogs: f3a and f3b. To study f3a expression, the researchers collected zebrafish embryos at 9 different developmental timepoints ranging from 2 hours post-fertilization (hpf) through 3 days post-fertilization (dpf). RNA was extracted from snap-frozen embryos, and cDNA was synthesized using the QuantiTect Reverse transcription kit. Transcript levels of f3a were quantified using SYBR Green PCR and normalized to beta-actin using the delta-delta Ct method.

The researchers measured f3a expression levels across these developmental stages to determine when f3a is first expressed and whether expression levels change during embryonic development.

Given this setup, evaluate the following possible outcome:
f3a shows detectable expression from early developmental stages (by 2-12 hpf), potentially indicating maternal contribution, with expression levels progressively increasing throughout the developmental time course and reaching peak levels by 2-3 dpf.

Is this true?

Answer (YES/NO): NO